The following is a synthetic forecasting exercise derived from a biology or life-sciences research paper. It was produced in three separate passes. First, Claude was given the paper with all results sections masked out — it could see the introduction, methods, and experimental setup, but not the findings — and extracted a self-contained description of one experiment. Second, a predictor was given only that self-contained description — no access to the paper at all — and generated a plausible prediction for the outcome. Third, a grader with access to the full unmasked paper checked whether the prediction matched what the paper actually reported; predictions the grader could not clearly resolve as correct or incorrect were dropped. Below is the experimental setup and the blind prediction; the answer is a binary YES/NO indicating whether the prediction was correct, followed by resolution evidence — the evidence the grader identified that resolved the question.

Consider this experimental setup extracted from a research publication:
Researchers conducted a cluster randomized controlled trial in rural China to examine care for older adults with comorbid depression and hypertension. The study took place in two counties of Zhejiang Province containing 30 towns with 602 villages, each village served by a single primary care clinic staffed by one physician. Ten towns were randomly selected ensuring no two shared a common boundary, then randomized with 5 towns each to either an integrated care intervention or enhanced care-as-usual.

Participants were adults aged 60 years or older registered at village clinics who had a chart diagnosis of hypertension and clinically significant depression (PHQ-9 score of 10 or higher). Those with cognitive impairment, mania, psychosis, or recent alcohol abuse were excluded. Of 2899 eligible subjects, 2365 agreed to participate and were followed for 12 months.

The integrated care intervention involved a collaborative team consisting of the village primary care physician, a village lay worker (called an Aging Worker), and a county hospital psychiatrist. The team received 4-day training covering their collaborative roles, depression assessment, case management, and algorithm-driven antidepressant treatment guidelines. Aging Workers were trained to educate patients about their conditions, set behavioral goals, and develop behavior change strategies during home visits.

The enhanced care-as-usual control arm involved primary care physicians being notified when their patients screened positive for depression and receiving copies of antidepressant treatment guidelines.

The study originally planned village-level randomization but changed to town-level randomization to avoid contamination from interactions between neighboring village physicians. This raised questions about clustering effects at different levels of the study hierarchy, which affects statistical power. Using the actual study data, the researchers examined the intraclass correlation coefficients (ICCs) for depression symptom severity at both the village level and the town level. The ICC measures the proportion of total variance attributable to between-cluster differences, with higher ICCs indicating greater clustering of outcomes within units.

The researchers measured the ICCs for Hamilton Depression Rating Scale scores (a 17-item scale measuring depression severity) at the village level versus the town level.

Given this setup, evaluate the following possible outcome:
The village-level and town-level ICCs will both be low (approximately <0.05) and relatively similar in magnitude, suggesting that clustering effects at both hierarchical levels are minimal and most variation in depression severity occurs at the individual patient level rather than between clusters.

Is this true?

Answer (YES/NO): NO